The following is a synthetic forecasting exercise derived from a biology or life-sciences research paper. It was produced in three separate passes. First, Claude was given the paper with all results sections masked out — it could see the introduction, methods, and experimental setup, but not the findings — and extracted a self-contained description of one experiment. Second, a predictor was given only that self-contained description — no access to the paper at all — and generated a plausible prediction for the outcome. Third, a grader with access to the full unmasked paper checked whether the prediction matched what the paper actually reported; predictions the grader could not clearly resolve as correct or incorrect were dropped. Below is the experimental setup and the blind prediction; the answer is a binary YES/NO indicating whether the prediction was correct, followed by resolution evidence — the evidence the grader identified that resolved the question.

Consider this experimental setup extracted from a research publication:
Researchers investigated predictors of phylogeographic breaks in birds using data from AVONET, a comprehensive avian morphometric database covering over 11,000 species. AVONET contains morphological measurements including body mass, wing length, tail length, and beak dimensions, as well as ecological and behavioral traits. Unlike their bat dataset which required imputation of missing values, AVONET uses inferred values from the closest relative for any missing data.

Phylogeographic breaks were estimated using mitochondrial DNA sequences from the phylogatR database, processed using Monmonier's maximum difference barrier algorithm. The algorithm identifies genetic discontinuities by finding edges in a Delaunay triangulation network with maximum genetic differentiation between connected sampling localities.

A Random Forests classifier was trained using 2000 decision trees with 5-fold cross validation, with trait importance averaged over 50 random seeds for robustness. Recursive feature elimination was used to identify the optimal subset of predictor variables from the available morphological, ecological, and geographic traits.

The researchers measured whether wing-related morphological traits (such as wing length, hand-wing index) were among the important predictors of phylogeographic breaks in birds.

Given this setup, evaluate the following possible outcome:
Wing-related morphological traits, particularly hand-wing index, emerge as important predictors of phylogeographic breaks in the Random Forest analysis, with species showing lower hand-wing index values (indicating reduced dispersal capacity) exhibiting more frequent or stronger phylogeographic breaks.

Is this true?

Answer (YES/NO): NO